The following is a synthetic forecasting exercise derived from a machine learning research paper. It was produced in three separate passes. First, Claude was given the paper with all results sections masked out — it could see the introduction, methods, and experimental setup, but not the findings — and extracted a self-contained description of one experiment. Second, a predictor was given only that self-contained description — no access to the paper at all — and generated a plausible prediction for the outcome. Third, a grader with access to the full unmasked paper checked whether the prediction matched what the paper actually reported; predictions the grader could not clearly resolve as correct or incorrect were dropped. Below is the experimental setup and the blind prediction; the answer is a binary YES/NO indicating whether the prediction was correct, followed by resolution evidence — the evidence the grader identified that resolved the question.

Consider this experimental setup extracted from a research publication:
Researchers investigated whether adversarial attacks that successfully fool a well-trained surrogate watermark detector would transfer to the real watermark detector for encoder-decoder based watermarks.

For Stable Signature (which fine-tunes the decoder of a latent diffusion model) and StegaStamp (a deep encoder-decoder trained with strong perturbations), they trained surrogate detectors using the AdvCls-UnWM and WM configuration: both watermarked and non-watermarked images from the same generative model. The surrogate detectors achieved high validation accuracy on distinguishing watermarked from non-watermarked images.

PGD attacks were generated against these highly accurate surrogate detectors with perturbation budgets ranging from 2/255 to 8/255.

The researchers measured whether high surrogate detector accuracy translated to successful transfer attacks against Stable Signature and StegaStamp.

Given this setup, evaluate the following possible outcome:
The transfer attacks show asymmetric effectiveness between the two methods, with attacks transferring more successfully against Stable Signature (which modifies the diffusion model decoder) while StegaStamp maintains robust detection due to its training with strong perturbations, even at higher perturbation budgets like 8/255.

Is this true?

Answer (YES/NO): NO